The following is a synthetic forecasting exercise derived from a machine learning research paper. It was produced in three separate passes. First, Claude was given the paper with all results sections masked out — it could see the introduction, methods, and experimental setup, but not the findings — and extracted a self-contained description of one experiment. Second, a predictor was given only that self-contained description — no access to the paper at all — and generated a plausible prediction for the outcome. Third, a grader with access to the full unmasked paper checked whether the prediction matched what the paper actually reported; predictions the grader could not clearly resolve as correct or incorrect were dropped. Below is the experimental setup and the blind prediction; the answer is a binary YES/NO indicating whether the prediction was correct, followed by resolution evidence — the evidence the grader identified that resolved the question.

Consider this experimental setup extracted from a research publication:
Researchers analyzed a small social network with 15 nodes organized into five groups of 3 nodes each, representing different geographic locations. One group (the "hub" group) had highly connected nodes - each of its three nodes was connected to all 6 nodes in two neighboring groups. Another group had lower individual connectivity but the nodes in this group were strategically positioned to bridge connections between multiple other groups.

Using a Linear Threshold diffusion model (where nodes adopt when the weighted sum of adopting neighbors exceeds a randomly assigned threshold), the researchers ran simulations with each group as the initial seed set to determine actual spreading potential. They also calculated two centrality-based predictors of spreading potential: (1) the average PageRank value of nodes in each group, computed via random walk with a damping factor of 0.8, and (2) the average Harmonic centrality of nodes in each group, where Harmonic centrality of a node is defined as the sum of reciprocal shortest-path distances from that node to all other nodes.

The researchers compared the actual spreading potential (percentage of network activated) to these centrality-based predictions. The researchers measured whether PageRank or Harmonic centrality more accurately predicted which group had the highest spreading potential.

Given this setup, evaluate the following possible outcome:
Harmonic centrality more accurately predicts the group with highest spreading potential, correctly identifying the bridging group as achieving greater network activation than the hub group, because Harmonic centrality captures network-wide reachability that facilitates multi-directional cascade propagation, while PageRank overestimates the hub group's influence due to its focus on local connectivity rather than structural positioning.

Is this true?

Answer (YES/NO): NO